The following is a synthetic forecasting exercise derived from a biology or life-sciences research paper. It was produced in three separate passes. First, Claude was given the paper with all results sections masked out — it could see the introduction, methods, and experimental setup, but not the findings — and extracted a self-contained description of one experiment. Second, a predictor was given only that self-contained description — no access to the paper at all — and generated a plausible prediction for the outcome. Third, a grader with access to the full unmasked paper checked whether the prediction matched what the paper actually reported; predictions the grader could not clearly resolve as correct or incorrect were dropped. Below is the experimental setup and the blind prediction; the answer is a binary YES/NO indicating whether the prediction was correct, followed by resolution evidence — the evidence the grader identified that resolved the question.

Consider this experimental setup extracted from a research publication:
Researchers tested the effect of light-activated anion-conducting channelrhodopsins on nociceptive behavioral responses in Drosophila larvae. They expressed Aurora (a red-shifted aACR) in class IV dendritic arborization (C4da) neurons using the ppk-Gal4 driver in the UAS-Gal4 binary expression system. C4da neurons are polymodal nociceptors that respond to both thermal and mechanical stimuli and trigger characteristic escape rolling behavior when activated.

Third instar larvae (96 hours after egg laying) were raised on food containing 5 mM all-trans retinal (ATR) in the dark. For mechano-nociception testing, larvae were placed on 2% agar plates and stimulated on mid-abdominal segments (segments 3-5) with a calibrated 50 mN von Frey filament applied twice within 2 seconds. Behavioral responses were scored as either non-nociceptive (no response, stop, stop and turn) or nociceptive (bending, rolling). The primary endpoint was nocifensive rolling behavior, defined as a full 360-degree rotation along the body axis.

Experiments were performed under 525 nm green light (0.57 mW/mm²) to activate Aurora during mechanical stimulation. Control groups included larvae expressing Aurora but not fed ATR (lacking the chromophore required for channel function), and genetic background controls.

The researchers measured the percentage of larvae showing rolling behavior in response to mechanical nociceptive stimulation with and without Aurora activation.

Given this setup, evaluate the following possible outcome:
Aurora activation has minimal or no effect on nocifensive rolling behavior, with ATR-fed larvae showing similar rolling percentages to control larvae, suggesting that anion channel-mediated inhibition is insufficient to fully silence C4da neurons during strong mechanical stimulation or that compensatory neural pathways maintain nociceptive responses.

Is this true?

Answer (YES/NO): NO